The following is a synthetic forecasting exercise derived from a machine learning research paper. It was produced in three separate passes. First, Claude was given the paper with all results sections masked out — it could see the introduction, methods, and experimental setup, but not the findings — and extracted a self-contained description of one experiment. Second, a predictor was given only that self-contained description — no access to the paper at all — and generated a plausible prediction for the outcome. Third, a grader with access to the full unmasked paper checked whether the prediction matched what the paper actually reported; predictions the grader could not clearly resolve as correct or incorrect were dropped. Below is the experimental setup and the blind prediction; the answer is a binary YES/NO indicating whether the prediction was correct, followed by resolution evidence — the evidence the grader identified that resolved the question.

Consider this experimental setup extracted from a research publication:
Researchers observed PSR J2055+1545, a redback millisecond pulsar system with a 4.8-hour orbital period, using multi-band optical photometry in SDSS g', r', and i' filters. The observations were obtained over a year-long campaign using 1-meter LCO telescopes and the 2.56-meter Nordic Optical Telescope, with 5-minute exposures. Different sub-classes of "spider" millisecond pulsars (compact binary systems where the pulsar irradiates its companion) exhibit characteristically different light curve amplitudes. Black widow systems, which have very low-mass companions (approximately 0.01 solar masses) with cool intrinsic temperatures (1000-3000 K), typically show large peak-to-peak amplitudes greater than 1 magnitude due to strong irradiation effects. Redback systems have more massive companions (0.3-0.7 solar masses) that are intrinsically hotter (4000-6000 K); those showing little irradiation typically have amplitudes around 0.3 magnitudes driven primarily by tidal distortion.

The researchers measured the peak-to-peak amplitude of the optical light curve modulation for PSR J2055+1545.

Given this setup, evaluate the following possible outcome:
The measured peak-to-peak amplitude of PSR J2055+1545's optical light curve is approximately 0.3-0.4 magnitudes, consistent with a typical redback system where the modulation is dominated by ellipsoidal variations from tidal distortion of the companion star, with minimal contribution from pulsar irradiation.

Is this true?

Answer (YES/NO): NO